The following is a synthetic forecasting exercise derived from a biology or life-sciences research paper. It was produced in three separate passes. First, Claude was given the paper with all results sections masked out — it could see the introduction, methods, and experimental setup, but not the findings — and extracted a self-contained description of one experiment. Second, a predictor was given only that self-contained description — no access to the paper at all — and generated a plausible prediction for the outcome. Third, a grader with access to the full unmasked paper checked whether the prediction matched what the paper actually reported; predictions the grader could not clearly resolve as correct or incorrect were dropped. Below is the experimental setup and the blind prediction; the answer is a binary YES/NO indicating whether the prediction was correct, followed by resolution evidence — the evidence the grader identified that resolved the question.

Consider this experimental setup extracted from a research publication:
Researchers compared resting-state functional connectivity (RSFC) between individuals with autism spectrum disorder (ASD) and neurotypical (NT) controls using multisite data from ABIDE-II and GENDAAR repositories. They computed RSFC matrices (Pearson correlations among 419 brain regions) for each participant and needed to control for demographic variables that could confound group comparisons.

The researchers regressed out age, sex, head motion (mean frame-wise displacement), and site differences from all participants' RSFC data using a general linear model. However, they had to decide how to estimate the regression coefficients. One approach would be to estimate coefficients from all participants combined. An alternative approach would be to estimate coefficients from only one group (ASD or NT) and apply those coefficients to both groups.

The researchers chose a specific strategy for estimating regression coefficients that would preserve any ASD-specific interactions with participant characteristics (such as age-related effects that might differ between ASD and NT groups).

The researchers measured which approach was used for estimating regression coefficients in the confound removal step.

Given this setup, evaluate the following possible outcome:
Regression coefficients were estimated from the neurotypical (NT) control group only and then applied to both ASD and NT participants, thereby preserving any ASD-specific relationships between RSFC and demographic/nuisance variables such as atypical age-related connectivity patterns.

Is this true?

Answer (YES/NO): YES